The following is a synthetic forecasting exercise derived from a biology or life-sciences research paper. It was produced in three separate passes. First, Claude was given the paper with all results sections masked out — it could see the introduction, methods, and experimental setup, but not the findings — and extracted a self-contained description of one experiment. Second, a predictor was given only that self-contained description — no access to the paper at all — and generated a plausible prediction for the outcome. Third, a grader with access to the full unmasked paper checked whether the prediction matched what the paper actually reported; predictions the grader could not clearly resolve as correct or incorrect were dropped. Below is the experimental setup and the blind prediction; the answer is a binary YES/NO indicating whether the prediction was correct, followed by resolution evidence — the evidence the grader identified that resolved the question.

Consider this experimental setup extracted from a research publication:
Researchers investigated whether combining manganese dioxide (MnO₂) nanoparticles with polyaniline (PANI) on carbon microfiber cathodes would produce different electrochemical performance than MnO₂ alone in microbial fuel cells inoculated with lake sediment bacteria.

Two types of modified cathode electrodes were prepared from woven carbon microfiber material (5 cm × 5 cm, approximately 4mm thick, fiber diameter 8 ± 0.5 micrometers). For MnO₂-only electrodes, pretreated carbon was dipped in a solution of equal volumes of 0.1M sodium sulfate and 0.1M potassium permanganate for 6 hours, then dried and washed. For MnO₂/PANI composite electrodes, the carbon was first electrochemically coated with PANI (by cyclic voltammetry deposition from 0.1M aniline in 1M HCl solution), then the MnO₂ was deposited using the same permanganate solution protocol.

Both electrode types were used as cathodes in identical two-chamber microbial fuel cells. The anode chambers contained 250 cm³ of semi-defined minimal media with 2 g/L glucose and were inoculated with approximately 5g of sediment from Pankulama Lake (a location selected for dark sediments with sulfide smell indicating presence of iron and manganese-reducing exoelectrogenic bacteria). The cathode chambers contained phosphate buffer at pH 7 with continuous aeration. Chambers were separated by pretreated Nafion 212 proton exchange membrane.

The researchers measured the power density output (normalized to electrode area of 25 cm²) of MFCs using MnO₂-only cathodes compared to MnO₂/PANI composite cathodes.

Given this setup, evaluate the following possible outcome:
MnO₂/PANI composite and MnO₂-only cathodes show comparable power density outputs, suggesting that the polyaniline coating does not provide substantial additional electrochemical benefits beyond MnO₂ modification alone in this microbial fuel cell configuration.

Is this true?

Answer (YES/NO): NO